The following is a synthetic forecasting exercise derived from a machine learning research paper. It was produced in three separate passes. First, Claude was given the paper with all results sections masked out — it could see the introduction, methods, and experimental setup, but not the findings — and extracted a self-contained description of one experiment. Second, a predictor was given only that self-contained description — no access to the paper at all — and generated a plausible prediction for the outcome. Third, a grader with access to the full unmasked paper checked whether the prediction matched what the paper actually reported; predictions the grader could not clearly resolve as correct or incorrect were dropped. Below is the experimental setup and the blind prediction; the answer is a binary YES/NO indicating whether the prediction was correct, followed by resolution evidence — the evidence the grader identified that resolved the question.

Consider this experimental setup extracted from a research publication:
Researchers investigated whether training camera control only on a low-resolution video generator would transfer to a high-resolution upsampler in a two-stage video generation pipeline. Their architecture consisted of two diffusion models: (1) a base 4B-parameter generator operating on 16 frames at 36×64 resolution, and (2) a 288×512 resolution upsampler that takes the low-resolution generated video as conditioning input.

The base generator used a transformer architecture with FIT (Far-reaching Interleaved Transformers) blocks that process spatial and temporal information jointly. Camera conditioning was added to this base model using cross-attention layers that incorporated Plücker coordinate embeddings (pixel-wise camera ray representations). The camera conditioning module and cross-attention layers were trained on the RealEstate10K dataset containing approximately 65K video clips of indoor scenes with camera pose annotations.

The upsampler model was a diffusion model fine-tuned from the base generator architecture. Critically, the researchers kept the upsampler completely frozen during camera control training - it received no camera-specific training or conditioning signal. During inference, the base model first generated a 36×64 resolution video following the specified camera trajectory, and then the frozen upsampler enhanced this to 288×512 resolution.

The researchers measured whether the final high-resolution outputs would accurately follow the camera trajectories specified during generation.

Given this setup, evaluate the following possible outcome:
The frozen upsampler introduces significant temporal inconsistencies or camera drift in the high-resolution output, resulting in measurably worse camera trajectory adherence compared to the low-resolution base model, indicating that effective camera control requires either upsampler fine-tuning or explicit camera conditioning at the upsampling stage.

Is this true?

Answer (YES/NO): NO